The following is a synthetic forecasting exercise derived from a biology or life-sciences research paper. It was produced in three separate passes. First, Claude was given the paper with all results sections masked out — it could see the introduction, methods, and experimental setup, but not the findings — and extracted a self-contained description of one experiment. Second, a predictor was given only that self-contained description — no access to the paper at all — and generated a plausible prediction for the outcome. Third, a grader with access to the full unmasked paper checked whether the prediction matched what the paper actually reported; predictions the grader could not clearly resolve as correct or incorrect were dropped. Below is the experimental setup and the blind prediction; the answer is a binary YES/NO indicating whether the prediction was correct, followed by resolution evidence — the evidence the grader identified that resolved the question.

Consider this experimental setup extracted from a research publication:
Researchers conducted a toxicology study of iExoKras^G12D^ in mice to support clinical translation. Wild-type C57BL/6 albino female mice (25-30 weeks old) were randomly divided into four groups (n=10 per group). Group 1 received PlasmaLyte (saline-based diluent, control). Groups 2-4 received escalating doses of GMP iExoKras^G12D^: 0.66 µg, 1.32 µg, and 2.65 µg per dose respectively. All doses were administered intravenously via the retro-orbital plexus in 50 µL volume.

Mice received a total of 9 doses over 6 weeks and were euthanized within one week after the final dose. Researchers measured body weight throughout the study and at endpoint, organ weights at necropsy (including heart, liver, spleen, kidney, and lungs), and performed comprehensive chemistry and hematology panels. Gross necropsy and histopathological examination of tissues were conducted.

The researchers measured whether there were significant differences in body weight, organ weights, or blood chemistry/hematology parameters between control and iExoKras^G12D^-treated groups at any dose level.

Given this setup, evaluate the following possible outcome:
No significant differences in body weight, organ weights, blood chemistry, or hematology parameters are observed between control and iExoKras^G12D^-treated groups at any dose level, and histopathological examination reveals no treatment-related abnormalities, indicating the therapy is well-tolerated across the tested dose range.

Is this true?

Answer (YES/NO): NO